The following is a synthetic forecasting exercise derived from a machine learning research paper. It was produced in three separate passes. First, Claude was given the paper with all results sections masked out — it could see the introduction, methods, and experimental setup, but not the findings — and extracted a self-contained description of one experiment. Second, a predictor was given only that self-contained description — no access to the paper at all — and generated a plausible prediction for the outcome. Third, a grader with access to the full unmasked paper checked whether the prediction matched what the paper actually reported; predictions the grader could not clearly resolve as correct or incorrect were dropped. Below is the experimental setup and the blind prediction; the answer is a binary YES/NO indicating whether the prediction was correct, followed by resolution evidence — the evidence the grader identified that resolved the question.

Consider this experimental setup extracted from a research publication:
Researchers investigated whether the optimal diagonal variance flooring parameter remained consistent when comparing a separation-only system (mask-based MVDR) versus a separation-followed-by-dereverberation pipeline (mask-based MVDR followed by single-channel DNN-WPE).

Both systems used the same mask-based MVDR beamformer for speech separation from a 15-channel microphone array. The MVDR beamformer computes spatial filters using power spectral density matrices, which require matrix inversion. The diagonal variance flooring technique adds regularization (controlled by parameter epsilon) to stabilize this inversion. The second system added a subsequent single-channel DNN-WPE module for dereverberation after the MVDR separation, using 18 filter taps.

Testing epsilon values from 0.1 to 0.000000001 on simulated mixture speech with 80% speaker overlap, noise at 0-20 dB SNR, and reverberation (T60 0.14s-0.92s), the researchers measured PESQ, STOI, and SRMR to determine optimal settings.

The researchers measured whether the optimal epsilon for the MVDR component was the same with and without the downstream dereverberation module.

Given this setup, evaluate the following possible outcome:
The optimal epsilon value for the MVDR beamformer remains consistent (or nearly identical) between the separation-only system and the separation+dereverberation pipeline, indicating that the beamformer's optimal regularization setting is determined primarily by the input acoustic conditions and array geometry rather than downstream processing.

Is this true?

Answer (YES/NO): YES